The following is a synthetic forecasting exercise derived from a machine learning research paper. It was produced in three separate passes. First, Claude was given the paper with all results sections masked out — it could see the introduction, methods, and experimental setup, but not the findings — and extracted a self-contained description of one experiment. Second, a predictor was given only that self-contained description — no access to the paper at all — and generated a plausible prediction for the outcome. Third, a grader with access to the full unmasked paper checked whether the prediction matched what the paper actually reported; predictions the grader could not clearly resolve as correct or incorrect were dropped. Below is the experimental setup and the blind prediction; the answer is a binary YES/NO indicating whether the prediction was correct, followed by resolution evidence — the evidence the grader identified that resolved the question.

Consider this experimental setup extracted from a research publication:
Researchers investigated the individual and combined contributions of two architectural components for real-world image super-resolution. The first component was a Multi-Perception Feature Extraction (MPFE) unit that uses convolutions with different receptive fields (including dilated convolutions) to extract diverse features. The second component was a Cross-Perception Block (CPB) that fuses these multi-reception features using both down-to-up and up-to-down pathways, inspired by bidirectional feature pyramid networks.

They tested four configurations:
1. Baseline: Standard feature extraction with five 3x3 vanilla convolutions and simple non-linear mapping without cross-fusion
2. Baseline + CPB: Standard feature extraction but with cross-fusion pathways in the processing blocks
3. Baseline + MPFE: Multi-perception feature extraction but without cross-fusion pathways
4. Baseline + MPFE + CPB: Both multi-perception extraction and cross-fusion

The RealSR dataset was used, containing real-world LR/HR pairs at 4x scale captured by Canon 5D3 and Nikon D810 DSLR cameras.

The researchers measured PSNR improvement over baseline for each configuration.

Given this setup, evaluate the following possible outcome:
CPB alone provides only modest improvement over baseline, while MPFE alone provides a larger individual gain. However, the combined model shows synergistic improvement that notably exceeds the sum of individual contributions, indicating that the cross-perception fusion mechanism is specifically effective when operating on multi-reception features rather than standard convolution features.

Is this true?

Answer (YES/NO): NO